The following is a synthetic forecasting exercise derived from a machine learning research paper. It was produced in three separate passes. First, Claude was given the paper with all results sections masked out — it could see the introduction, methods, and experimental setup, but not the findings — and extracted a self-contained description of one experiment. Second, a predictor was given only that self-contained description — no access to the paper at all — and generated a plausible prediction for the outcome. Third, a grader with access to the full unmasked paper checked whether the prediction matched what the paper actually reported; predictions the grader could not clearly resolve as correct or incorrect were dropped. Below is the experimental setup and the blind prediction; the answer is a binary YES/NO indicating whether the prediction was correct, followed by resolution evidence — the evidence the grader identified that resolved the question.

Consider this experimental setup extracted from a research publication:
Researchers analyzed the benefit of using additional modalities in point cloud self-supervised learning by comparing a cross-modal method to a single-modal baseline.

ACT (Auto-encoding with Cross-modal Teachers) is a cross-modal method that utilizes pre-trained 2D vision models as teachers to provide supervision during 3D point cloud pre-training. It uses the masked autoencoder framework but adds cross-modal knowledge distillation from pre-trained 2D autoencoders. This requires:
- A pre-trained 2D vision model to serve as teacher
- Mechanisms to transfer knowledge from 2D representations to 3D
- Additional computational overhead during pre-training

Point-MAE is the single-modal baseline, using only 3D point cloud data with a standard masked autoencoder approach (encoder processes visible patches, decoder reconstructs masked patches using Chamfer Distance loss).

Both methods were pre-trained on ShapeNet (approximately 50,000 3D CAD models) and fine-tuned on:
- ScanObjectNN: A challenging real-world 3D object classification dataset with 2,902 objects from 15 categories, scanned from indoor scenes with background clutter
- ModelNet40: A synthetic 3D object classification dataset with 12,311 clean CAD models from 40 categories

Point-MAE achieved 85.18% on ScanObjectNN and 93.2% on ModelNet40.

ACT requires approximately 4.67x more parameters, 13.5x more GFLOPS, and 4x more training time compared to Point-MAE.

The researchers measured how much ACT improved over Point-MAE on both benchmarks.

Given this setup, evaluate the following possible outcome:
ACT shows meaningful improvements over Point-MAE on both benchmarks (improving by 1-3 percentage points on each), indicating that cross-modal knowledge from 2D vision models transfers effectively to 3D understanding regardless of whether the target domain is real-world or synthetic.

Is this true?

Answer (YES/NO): NO